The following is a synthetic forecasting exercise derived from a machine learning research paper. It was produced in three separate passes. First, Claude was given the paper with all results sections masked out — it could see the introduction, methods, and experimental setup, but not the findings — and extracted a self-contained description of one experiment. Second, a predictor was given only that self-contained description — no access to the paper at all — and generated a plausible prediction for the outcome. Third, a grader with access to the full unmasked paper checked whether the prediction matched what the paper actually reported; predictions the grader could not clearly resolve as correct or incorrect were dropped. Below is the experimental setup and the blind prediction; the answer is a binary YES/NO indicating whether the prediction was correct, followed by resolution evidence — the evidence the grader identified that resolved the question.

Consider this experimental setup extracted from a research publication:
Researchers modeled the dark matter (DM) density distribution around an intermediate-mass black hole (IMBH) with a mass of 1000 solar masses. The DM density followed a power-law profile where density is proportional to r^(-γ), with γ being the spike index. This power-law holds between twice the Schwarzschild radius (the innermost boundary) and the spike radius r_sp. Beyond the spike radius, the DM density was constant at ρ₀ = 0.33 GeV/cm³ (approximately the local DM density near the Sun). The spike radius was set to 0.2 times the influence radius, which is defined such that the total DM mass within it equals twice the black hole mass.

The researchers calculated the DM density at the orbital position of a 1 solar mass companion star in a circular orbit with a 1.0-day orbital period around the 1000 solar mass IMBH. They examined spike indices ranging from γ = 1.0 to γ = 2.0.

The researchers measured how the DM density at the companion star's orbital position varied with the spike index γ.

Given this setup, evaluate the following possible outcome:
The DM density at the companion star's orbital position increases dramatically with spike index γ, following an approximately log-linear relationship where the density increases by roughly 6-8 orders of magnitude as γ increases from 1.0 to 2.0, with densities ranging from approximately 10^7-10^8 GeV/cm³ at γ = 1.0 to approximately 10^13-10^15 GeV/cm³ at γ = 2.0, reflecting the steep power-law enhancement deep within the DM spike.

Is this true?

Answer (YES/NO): NO